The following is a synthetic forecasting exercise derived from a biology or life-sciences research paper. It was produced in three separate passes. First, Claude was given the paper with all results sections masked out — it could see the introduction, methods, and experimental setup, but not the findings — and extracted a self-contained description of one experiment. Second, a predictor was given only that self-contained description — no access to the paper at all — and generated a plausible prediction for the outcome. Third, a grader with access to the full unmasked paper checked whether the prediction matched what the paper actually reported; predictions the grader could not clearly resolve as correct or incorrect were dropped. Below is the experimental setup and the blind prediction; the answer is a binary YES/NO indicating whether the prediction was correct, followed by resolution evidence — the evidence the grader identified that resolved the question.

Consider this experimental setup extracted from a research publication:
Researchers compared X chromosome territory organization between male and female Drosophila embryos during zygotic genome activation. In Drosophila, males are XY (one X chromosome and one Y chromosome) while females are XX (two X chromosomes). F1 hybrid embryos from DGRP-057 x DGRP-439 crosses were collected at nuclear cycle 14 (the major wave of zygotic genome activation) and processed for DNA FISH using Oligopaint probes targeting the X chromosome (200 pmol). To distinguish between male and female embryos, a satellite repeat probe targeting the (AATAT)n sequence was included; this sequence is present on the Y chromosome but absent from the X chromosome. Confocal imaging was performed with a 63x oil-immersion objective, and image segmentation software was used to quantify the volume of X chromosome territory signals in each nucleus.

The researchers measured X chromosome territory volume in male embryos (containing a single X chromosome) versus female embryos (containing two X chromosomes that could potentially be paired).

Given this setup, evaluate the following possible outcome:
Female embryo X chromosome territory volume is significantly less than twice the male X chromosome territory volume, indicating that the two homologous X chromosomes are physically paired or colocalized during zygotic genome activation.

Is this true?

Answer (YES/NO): NO